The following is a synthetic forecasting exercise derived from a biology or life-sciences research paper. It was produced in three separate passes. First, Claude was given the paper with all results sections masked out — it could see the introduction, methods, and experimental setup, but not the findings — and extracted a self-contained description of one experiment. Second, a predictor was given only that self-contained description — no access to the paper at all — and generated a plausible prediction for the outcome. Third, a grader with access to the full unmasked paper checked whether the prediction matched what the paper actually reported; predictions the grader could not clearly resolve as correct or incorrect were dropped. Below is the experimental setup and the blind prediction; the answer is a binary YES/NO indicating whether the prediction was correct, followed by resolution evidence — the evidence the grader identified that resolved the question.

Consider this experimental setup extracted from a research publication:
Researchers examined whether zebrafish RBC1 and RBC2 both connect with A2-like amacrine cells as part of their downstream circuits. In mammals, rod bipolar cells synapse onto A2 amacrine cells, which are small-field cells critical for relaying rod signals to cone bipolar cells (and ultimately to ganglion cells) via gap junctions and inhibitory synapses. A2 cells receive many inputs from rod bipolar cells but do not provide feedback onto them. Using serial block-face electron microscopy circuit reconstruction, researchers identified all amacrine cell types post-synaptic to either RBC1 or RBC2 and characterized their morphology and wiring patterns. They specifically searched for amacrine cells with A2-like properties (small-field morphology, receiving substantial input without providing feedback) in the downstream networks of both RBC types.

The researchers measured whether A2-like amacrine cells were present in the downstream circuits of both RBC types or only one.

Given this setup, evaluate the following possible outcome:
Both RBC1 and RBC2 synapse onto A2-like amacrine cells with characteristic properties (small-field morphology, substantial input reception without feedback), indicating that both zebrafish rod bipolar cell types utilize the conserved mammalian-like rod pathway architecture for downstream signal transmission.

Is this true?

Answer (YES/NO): NO